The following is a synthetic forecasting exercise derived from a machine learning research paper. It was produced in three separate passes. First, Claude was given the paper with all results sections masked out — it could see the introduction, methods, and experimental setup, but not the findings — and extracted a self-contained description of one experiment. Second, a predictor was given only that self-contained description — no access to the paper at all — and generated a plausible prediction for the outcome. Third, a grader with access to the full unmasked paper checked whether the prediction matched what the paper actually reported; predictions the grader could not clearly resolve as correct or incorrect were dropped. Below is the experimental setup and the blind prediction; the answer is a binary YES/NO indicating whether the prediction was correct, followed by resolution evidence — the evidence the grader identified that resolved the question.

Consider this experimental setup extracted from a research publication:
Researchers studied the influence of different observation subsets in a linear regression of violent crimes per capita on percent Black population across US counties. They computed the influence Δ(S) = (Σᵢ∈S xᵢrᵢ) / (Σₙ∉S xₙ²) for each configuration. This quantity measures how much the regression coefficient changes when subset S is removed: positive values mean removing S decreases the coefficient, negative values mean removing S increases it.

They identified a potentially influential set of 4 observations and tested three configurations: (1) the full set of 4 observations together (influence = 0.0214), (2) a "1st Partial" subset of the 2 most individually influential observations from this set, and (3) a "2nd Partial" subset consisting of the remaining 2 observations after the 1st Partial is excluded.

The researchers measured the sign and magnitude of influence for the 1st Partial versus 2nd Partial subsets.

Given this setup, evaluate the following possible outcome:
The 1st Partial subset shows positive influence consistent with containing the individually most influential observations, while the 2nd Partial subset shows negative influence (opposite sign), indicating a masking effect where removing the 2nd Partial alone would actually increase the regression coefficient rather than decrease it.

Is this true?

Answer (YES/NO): YES